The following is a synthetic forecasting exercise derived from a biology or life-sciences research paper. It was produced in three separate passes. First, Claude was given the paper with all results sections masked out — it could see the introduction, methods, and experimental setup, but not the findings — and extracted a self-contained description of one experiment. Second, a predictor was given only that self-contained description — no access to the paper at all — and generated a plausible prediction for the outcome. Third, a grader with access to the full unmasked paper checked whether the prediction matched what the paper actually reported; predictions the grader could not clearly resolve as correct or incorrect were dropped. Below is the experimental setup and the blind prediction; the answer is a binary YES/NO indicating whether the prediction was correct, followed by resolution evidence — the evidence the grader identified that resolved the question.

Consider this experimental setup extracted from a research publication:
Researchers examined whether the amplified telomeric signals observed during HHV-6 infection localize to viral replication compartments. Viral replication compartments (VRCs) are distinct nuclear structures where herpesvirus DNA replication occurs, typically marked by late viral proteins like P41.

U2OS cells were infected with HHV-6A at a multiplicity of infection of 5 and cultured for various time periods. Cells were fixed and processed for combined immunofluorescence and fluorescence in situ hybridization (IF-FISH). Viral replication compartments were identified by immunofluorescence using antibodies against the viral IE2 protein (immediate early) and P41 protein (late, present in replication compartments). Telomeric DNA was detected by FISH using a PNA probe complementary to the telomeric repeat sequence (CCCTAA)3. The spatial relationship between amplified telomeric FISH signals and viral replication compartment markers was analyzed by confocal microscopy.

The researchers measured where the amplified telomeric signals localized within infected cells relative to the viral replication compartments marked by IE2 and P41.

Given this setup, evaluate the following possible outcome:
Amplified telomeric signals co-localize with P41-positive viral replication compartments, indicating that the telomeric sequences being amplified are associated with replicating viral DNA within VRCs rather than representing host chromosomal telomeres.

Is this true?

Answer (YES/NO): YES